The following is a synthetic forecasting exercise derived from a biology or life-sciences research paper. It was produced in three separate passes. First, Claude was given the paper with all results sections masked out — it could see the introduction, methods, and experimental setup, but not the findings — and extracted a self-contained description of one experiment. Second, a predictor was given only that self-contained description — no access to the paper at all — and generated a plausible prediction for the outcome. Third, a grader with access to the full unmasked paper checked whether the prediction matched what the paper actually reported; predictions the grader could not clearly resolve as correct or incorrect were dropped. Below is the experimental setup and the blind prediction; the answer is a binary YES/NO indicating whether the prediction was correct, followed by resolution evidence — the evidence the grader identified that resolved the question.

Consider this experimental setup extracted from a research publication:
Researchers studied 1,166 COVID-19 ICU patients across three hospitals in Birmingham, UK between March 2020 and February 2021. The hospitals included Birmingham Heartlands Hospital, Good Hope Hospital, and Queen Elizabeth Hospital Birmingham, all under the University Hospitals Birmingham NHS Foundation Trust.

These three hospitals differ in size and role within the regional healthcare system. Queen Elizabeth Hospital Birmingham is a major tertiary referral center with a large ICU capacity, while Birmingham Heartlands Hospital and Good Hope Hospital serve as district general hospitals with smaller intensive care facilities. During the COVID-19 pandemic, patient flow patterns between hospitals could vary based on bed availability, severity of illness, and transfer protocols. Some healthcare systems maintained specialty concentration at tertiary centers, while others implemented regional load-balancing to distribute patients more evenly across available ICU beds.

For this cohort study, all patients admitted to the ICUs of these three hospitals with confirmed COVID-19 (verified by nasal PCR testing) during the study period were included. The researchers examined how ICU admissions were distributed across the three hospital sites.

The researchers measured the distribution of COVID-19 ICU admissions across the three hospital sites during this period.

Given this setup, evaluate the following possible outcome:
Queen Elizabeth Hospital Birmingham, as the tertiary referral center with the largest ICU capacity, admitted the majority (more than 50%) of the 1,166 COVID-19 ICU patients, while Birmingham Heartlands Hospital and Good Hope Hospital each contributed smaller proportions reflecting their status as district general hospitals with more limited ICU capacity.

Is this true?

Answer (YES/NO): YES